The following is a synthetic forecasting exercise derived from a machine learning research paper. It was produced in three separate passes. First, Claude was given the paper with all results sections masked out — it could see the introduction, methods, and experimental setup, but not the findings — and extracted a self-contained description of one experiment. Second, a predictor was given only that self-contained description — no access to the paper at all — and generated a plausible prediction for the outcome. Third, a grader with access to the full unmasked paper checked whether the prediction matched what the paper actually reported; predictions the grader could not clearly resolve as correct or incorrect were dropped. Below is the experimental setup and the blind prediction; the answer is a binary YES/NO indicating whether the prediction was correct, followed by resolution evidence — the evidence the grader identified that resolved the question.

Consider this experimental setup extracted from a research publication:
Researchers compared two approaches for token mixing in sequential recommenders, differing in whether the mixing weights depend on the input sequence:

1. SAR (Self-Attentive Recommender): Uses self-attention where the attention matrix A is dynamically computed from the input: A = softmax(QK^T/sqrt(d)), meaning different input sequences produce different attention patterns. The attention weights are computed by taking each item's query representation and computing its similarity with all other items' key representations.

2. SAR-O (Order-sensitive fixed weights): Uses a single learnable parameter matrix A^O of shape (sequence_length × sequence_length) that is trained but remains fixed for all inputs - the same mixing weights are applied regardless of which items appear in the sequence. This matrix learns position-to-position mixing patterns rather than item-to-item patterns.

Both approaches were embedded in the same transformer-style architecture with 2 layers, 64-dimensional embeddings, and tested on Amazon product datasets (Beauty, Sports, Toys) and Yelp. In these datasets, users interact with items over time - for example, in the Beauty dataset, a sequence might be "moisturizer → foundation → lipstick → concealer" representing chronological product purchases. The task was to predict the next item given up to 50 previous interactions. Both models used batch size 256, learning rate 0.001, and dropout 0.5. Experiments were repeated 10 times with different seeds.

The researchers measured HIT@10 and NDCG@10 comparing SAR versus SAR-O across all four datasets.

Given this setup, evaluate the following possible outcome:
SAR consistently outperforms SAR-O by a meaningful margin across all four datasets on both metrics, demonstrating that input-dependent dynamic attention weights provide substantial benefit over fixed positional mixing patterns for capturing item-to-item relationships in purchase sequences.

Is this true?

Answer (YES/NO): NO